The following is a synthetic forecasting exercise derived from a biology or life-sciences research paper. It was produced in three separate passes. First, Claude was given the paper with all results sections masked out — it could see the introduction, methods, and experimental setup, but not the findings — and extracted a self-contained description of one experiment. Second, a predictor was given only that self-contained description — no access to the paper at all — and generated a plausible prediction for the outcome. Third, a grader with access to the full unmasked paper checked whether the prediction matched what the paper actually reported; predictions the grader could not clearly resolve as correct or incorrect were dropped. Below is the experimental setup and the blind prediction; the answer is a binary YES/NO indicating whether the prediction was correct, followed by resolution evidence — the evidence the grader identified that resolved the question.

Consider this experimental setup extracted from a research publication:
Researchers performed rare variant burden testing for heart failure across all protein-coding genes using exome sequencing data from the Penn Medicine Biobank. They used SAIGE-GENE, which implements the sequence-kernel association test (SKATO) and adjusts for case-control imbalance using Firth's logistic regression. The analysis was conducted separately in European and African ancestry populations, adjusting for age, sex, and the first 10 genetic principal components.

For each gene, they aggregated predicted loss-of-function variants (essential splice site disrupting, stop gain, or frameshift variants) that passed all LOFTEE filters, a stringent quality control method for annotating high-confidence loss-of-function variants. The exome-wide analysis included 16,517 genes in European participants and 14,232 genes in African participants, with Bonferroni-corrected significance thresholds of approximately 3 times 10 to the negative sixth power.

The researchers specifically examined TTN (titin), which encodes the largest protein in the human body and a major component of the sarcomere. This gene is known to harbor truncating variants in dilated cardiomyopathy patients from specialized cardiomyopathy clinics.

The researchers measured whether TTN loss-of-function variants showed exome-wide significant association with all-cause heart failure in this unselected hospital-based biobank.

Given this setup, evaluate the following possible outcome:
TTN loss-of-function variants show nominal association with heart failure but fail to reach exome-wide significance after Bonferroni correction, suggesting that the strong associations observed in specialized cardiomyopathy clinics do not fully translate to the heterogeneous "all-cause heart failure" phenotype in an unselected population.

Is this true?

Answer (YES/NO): NO